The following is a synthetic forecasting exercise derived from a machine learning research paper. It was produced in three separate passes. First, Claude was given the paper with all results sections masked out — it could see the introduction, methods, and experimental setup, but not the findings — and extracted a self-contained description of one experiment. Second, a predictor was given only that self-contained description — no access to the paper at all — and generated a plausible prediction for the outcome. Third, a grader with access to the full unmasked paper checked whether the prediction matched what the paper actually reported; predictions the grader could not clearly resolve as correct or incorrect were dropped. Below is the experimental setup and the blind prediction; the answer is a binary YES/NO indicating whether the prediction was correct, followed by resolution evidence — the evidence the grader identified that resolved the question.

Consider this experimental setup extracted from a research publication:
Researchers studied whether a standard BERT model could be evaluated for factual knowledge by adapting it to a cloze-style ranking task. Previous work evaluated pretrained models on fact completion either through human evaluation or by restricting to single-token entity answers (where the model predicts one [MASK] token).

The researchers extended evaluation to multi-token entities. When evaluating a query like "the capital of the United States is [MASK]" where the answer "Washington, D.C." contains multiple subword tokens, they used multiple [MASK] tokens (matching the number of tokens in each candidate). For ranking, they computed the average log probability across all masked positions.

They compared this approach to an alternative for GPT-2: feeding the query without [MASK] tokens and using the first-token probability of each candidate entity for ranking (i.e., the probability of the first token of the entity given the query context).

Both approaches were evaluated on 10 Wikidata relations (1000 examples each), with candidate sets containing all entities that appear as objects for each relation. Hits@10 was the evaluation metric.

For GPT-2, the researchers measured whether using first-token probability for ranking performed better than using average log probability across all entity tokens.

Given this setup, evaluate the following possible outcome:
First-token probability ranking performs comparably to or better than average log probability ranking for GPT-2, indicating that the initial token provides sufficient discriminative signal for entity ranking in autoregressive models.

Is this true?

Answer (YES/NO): YES